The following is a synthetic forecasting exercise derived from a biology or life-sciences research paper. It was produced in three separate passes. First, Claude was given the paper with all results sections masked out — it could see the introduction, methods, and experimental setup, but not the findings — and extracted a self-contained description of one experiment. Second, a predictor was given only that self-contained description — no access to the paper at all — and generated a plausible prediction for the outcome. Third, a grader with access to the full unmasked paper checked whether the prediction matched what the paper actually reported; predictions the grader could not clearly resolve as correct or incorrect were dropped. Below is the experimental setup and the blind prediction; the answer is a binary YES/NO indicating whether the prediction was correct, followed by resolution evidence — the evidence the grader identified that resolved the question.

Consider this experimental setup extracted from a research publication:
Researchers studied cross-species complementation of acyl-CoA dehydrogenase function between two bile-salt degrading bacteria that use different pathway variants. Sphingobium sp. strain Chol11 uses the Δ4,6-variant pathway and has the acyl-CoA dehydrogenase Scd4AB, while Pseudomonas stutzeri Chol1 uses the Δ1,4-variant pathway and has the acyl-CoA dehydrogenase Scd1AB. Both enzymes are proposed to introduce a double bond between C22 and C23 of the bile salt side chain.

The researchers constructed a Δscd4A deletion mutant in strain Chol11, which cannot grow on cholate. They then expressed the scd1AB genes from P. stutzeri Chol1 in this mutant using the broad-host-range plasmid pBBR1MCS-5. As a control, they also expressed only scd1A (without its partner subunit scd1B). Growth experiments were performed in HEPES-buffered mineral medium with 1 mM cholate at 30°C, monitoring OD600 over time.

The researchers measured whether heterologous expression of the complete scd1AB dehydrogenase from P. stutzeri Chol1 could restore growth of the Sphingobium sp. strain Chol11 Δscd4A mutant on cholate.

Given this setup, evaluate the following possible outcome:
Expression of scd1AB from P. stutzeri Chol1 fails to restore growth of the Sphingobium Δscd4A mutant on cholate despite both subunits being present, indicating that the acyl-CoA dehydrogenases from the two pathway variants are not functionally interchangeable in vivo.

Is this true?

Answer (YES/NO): NO